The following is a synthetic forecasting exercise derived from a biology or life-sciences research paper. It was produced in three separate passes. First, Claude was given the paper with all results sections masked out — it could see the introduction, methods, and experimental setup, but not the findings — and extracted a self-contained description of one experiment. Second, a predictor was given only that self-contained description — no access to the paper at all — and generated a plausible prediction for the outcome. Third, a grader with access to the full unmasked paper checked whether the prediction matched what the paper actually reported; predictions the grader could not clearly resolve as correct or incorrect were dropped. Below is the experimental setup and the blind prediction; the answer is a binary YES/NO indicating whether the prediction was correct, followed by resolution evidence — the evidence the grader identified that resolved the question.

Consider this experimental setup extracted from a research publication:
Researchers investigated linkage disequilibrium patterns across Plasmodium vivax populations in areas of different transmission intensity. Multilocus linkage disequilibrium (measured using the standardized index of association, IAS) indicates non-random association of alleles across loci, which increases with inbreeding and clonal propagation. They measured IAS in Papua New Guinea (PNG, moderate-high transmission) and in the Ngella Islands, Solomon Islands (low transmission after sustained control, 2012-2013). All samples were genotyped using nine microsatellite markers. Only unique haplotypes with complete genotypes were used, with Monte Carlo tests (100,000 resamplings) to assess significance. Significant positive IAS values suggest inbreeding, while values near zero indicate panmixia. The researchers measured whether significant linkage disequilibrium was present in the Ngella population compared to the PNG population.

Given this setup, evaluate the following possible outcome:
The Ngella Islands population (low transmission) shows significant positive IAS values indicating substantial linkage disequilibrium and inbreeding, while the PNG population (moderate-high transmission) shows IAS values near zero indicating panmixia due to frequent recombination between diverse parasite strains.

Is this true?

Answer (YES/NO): YES